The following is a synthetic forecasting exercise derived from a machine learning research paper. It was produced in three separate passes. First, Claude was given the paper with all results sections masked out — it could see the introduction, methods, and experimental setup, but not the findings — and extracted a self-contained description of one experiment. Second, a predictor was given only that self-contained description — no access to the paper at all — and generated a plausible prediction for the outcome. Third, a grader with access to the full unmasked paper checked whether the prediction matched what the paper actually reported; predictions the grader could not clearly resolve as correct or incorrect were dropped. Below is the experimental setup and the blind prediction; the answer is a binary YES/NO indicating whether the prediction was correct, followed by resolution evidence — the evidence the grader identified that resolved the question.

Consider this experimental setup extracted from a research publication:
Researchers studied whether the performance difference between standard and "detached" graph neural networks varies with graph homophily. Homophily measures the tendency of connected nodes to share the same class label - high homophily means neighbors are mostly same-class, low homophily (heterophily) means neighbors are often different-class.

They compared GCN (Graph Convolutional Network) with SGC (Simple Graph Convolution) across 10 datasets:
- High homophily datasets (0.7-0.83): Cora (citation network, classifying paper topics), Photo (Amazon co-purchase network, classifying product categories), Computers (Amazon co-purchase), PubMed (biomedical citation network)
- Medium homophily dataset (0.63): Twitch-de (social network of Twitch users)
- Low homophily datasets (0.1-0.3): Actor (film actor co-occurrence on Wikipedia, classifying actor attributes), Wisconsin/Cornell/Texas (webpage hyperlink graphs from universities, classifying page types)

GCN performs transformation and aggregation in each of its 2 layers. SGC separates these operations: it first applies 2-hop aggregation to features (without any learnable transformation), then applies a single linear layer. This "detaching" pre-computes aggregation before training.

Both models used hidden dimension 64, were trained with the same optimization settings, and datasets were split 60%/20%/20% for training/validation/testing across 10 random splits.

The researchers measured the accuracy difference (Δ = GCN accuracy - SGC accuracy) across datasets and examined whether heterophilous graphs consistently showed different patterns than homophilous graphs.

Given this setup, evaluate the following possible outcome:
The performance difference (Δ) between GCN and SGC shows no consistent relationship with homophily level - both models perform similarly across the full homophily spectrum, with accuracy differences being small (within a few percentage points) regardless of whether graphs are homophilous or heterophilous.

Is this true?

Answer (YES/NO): NO